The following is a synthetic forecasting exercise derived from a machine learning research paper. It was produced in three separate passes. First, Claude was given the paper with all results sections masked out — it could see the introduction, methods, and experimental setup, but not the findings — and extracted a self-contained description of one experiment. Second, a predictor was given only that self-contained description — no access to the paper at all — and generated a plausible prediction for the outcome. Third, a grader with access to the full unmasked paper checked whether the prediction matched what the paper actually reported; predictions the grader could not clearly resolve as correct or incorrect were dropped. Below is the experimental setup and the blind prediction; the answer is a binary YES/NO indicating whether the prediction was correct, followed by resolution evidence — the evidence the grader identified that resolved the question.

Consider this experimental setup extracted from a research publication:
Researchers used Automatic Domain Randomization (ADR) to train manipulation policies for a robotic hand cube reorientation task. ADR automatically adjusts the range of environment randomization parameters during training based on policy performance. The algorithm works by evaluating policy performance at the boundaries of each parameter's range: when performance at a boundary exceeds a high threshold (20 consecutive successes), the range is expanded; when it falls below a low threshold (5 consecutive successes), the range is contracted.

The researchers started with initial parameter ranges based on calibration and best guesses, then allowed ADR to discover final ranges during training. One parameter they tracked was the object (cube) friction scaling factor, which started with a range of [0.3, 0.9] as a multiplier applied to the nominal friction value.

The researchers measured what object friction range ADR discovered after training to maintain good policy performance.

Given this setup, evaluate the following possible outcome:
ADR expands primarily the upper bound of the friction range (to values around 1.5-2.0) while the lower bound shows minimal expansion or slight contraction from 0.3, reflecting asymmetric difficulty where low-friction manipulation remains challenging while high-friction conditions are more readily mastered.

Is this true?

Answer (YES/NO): NO